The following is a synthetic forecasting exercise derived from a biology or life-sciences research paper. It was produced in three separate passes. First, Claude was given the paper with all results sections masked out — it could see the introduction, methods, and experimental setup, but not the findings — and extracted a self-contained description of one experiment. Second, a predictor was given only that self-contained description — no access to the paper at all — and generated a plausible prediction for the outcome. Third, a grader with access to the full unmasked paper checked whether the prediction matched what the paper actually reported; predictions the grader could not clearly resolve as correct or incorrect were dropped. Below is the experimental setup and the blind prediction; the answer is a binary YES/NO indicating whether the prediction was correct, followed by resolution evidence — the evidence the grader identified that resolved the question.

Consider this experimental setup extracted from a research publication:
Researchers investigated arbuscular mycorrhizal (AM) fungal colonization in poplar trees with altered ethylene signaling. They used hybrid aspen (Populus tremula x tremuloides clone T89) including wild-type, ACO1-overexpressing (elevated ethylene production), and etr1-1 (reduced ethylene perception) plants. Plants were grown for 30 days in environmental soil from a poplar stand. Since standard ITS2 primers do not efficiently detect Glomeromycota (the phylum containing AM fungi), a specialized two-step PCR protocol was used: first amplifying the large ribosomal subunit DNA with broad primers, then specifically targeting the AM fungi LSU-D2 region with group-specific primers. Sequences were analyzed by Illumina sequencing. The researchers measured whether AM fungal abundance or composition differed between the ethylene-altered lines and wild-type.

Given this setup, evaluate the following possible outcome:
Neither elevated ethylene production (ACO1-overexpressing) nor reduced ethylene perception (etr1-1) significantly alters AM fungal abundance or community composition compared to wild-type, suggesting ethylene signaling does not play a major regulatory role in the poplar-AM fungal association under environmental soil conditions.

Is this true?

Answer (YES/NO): YES